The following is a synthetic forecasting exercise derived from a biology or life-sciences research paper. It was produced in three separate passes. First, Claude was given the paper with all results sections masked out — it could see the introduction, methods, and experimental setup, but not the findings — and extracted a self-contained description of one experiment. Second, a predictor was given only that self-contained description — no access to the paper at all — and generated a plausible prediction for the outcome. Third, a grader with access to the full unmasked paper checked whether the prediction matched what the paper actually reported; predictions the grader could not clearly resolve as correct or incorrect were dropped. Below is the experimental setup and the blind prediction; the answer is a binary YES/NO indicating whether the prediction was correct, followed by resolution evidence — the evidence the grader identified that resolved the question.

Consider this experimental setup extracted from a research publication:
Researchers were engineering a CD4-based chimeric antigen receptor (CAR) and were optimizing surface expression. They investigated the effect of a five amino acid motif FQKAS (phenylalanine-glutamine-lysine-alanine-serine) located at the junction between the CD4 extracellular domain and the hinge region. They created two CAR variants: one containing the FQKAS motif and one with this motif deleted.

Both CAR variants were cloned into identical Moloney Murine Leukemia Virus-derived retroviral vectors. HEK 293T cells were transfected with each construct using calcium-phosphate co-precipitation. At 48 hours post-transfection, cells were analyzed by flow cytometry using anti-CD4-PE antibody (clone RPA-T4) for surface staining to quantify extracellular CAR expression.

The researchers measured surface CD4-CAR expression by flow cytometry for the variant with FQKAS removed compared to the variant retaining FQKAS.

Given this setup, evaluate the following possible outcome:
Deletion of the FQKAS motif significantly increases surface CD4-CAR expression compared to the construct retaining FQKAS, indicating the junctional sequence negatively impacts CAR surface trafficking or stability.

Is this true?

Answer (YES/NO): YES